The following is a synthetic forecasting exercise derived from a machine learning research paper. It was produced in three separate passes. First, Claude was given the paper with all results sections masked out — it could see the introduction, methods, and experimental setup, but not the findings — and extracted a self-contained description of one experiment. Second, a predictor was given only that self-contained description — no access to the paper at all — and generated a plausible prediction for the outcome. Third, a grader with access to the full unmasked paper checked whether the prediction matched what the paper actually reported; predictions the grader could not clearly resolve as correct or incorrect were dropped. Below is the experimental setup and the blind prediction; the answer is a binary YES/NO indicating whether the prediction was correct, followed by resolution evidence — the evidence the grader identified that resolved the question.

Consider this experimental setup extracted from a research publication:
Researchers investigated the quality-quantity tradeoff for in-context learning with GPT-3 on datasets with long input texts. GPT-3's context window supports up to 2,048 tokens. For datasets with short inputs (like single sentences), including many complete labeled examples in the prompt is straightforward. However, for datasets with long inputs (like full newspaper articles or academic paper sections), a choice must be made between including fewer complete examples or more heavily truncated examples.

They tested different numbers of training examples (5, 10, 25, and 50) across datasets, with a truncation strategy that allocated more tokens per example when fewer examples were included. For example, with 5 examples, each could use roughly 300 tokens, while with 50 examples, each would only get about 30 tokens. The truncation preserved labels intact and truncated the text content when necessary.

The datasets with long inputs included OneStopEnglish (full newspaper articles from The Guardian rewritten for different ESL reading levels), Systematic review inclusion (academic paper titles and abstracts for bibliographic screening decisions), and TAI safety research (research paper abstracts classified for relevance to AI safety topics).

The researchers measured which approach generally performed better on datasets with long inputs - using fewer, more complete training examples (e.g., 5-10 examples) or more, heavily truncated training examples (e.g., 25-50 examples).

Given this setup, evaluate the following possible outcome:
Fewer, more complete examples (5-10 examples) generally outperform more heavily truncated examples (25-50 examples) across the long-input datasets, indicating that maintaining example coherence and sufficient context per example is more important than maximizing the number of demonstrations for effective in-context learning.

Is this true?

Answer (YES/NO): YES